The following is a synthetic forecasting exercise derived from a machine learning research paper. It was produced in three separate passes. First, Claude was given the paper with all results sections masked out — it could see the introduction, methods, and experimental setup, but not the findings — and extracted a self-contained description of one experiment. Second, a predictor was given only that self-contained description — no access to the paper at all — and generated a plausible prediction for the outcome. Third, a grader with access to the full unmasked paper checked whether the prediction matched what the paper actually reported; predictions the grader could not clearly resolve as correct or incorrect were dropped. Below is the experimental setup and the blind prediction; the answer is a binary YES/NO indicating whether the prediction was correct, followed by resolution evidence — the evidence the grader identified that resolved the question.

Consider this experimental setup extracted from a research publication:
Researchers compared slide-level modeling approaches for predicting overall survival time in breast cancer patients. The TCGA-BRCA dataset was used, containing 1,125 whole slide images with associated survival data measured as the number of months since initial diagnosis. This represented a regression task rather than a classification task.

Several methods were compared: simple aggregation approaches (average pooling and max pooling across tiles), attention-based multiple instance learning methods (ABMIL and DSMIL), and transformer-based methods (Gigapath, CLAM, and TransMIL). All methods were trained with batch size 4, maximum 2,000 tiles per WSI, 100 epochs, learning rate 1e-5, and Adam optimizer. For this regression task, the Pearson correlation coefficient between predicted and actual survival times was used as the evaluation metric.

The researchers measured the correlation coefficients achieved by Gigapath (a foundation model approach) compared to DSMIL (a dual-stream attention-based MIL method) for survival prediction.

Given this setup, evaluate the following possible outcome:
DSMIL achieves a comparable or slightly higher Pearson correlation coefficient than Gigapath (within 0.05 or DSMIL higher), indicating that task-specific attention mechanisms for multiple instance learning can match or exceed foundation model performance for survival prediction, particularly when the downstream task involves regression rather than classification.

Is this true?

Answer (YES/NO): NO